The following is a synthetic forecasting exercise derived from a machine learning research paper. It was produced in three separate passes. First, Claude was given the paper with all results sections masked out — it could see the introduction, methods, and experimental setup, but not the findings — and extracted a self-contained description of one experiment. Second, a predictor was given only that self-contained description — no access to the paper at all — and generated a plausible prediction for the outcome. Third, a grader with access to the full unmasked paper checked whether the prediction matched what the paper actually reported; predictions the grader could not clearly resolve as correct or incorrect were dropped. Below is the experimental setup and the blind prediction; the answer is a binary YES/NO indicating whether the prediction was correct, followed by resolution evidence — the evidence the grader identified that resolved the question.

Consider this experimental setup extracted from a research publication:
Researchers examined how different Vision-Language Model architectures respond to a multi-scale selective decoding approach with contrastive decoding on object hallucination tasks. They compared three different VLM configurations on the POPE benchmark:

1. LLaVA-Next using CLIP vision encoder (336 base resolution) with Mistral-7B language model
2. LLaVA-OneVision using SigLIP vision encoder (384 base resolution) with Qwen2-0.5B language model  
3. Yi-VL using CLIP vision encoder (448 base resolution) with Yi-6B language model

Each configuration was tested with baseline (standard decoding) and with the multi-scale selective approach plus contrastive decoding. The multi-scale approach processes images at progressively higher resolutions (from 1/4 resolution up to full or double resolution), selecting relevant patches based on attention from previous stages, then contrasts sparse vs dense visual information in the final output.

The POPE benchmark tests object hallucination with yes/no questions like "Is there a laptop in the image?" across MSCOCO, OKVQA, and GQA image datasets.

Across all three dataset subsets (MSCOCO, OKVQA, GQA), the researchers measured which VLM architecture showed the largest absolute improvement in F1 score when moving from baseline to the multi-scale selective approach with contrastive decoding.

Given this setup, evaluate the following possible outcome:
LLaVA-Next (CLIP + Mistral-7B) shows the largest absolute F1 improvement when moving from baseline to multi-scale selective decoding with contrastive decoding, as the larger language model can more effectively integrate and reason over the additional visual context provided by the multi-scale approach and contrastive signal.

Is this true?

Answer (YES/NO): NO